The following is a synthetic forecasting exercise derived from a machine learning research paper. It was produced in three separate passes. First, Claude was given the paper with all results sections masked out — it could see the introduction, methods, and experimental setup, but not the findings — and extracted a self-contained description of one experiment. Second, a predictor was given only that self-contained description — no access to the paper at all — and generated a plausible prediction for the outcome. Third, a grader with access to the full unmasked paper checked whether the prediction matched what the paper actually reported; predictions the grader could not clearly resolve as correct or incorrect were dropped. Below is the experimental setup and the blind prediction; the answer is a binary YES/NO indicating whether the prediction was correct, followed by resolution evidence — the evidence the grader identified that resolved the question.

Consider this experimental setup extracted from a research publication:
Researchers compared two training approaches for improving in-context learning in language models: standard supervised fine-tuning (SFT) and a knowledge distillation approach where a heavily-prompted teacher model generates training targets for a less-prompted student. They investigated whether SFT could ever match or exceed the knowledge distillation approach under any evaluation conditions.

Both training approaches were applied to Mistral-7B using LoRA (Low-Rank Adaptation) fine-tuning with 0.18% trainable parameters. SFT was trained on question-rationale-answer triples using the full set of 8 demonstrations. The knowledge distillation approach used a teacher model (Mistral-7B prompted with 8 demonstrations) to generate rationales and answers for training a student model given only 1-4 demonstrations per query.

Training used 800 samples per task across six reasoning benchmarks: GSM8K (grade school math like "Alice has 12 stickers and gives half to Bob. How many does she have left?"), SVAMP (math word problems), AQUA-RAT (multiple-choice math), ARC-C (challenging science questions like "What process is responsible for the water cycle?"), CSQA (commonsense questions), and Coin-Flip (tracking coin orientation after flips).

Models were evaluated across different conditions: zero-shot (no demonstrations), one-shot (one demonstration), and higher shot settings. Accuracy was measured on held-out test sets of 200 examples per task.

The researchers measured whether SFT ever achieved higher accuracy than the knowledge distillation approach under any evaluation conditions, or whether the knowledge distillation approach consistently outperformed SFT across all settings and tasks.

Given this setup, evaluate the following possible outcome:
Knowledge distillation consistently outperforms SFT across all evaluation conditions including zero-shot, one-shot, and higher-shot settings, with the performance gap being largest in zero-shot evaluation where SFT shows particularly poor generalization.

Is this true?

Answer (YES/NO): NO